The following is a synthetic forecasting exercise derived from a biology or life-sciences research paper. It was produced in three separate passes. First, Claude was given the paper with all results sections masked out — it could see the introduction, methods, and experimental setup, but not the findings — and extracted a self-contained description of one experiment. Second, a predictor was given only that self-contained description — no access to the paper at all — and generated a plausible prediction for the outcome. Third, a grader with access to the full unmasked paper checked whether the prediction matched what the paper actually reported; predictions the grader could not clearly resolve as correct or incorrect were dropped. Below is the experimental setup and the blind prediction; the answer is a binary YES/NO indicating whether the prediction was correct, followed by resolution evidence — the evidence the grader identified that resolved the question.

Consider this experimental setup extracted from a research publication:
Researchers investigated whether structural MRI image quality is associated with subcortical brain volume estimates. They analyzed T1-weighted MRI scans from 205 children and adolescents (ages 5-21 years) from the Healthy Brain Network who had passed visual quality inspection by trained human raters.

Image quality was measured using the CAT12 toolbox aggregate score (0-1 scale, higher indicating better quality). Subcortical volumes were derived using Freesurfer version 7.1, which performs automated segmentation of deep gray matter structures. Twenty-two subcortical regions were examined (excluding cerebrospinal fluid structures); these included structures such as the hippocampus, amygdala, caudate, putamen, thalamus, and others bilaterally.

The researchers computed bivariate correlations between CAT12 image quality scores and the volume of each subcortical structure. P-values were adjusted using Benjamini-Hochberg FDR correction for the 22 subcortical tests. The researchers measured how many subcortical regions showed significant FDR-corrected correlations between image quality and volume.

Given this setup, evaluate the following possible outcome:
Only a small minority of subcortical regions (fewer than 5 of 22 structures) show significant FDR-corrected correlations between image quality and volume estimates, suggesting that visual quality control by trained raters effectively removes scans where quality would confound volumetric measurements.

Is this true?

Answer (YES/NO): YES